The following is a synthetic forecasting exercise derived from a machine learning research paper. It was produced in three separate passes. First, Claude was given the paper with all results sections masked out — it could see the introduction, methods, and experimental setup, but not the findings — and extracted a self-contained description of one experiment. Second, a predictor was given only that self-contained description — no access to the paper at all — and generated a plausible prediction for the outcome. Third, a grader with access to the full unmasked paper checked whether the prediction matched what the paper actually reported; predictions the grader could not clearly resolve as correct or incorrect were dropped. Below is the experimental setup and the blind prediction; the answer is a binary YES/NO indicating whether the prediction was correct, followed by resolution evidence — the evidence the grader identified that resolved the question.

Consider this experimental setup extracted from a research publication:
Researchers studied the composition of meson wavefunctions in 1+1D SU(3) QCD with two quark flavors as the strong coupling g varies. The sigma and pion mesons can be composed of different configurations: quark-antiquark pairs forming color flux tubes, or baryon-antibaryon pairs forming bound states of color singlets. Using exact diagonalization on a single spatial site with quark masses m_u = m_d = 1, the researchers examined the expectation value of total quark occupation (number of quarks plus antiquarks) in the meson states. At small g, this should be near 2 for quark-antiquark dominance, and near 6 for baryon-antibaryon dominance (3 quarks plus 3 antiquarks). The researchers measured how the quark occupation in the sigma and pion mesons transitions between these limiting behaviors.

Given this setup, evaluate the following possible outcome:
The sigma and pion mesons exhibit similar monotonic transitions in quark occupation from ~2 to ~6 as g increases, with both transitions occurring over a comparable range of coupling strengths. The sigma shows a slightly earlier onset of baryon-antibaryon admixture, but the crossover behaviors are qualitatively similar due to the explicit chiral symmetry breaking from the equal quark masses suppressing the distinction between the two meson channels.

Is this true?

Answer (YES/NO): YES